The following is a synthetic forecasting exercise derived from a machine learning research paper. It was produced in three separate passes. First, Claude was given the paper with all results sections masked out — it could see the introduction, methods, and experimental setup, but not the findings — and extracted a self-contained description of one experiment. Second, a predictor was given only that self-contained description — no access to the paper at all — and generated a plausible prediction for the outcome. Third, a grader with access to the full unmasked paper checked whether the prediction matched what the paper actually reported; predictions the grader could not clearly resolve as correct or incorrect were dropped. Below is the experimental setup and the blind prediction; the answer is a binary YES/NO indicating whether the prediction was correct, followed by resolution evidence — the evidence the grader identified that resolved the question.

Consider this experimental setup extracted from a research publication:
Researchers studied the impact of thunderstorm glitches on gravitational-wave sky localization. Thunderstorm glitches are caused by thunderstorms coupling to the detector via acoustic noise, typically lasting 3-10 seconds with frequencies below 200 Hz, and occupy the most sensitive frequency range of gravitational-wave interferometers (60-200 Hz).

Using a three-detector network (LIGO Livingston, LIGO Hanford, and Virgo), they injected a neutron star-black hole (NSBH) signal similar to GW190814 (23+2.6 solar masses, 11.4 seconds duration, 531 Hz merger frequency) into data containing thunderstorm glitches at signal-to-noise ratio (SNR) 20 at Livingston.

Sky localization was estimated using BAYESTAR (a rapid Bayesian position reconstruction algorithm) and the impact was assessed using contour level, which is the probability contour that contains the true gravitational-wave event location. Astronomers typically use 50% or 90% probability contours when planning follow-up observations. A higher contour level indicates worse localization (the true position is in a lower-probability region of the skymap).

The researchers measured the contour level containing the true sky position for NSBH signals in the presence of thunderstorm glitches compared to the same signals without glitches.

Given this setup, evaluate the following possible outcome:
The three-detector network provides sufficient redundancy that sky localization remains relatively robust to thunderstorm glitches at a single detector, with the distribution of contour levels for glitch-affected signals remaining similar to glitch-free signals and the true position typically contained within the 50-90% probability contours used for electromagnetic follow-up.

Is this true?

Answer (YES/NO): NO